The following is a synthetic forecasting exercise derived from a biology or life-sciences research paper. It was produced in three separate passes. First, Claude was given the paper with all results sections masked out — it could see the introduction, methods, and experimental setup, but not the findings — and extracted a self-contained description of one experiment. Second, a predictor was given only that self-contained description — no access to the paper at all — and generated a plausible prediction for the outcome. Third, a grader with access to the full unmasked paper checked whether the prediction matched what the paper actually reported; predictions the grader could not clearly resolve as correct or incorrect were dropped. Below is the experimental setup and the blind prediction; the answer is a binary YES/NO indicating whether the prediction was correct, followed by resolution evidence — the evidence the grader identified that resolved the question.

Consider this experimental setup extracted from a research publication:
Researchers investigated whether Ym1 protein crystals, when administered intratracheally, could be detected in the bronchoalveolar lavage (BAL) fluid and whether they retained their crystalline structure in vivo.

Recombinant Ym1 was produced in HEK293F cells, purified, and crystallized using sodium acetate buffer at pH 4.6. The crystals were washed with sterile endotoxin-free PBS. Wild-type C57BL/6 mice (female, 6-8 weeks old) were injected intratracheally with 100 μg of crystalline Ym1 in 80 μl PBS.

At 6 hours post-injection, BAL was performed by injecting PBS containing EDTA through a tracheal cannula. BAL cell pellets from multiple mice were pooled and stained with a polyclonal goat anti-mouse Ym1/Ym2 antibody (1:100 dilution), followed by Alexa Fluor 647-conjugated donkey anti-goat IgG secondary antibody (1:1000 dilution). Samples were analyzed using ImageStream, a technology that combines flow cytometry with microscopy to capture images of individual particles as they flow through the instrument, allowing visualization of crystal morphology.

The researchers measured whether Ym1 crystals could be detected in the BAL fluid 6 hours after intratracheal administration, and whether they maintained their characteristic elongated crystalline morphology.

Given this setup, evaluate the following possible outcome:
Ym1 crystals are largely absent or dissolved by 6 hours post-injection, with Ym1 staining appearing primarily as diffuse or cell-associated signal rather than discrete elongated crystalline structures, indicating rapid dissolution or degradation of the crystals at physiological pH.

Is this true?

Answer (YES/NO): NO